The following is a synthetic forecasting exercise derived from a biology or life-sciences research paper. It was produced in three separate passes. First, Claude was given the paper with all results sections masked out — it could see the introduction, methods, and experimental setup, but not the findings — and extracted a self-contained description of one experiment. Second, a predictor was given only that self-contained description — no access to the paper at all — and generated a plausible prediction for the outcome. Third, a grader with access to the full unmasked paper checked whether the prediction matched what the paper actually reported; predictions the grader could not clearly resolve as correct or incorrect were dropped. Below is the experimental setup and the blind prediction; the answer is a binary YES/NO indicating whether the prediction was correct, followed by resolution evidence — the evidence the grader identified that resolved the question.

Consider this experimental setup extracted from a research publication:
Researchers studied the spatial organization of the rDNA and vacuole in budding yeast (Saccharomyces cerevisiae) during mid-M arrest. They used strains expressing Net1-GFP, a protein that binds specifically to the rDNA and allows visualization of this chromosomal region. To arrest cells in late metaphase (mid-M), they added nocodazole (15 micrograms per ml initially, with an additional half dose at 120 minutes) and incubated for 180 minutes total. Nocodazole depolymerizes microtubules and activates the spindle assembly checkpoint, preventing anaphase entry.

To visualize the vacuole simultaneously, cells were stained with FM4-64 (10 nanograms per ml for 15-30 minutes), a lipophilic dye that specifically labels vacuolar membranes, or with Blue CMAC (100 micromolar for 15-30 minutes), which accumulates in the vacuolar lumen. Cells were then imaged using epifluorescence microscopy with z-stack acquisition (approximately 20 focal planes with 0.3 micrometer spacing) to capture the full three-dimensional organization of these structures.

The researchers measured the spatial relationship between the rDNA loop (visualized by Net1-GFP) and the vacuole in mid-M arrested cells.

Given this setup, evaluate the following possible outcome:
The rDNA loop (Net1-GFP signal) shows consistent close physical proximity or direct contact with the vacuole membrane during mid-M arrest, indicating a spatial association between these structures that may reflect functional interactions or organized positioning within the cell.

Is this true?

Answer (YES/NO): YES